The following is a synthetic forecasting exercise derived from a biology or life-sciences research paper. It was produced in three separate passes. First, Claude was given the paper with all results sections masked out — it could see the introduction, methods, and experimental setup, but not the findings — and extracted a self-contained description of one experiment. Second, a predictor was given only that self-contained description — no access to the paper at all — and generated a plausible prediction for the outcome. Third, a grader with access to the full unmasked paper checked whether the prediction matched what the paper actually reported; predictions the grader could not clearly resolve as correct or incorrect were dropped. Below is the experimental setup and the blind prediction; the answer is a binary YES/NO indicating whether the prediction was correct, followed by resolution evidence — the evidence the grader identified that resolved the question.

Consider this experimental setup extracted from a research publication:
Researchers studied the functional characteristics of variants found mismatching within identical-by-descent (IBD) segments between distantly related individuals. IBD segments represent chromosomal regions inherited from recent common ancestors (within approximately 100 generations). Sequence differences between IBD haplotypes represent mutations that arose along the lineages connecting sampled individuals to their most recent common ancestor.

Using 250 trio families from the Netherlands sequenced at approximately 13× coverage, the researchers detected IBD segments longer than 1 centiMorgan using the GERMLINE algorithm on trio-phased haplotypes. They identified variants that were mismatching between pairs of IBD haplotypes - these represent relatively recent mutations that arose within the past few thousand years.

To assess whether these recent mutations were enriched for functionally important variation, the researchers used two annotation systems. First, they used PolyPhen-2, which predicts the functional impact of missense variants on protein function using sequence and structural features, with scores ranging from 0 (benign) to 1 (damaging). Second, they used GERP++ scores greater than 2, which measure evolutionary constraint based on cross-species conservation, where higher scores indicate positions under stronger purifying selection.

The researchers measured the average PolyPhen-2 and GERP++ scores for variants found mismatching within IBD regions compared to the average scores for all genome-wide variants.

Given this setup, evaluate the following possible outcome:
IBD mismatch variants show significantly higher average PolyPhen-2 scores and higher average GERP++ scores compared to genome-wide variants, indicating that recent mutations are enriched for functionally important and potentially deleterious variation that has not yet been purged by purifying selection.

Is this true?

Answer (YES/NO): YES